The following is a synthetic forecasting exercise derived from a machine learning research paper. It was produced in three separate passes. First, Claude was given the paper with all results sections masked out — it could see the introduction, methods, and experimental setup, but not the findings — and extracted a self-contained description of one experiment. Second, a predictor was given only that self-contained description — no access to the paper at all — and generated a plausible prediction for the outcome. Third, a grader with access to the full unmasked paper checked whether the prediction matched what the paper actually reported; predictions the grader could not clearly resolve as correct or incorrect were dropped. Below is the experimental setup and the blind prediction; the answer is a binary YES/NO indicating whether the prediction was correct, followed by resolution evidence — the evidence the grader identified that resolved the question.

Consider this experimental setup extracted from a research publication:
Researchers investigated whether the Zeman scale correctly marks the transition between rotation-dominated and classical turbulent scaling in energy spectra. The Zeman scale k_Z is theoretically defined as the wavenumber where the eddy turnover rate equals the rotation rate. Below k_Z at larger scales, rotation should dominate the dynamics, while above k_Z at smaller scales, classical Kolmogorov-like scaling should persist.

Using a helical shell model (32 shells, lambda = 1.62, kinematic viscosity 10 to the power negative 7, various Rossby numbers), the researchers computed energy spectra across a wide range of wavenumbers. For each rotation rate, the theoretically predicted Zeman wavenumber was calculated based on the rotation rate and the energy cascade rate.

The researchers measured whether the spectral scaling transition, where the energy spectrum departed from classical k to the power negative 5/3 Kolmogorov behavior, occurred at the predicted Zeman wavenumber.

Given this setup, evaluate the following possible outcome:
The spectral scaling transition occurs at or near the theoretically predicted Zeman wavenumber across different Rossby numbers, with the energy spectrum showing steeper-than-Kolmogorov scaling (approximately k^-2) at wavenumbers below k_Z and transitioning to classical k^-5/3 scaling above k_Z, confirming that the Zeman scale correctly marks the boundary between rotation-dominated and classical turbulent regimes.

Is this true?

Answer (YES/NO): YES